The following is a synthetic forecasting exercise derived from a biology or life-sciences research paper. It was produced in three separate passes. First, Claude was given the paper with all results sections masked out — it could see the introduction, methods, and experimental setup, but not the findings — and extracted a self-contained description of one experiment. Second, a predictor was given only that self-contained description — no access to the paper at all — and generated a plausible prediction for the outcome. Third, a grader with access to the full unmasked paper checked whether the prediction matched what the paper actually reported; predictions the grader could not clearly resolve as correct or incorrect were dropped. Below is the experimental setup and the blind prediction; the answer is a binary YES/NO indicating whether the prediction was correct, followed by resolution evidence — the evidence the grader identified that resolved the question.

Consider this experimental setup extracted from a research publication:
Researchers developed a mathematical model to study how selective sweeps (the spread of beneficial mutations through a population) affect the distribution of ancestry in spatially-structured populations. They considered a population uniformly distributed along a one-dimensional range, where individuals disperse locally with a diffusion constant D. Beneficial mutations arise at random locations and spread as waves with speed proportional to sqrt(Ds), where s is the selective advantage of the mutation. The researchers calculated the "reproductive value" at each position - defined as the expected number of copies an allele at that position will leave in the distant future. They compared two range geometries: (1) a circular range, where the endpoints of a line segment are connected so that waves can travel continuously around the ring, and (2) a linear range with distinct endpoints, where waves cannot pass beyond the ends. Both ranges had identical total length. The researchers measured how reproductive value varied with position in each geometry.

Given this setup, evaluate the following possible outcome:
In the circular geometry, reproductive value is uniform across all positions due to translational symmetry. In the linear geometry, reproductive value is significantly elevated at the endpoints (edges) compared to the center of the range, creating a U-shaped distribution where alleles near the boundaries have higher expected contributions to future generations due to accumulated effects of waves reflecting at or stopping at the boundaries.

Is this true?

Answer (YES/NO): NO